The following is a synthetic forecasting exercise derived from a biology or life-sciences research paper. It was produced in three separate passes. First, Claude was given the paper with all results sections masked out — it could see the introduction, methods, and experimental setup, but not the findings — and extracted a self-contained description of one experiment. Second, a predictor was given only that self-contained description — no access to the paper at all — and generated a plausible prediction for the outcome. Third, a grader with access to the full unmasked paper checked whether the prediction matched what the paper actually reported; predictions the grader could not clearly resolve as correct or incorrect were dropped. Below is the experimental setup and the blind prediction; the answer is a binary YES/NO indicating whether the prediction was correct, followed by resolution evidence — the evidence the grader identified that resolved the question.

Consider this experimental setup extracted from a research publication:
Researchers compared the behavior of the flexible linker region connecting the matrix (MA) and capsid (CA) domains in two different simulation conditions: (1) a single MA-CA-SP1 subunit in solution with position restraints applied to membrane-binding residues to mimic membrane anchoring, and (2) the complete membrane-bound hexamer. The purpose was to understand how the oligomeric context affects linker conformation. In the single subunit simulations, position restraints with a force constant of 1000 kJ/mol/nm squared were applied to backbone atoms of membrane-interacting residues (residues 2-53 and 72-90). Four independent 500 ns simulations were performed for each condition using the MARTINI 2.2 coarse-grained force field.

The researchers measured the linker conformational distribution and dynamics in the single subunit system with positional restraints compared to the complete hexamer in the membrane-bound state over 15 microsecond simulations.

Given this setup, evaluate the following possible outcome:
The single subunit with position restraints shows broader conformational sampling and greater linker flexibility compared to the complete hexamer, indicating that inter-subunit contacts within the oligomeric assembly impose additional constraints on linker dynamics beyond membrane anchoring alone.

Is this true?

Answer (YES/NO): NO